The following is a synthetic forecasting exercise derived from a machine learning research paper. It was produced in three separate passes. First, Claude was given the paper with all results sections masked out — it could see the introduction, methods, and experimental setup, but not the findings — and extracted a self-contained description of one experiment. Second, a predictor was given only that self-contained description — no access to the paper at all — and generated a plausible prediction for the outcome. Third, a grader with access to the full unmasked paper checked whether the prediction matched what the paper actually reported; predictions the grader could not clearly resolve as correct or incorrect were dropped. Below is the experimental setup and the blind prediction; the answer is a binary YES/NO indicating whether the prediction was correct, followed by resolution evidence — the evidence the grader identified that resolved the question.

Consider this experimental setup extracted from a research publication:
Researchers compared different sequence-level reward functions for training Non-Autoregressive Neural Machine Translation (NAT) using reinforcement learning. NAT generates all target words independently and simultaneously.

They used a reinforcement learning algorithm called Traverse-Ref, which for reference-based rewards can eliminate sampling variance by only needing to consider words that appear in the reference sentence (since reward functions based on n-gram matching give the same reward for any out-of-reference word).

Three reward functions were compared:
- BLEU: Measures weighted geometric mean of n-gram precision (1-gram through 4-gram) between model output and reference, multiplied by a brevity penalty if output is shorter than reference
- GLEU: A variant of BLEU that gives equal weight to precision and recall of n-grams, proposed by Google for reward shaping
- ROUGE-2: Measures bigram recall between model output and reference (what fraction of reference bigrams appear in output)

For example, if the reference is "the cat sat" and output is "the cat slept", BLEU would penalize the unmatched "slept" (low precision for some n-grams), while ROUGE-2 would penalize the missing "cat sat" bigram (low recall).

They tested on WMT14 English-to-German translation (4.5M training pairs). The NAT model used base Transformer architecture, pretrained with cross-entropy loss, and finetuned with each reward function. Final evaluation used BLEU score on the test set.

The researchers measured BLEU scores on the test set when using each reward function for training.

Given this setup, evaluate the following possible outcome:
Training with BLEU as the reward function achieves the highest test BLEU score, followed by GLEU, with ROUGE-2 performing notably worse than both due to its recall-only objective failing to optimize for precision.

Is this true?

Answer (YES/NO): NO